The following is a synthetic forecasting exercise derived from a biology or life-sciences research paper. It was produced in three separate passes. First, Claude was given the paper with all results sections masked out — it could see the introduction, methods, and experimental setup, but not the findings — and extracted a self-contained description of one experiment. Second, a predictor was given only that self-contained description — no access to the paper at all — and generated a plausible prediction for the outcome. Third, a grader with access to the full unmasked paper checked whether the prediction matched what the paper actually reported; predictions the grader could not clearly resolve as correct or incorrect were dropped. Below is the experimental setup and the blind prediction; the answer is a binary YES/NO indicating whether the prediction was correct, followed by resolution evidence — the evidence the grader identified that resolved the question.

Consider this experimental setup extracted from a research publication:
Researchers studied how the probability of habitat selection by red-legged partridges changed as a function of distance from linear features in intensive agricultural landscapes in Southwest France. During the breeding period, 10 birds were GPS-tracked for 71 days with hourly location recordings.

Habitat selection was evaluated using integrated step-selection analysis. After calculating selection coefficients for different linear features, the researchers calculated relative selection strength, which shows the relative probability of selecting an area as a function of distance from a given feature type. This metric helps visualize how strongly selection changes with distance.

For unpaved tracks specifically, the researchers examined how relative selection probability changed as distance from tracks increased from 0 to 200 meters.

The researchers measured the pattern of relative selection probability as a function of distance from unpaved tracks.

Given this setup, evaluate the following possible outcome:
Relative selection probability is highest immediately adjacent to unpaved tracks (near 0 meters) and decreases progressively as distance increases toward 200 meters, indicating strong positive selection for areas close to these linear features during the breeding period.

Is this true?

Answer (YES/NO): YES